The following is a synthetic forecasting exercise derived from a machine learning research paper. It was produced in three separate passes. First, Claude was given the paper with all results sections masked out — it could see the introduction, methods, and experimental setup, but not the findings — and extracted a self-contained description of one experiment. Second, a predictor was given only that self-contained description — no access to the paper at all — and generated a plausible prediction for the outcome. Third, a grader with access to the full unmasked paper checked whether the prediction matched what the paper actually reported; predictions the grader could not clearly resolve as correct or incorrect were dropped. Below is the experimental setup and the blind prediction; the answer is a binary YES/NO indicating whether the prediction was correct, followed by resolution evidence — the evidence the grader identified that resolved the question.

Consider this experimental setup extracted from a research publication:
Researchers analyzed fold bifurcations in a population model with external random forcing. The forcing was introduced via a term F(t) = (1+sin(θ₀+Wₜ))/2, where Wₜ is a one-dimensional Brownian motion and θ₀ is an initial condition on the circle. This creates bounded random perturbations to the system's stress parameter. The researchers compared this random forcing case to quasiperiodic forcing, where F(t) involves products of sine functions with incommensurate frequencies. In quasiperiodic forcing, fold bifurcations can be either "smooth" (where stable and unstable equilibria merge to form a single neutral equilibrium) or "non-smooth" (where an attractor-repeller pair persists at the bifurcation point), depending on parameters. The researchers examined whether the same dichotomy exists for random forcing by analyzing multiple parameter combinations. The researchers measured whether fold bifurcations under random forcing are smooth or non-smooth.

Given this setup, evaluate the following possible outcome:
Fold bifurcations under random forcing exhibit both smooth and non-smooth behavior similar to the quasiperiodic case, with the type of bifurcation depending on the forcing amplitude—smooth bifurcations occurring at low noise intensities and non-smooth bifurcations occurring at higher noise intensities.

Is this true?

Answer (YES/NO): NO